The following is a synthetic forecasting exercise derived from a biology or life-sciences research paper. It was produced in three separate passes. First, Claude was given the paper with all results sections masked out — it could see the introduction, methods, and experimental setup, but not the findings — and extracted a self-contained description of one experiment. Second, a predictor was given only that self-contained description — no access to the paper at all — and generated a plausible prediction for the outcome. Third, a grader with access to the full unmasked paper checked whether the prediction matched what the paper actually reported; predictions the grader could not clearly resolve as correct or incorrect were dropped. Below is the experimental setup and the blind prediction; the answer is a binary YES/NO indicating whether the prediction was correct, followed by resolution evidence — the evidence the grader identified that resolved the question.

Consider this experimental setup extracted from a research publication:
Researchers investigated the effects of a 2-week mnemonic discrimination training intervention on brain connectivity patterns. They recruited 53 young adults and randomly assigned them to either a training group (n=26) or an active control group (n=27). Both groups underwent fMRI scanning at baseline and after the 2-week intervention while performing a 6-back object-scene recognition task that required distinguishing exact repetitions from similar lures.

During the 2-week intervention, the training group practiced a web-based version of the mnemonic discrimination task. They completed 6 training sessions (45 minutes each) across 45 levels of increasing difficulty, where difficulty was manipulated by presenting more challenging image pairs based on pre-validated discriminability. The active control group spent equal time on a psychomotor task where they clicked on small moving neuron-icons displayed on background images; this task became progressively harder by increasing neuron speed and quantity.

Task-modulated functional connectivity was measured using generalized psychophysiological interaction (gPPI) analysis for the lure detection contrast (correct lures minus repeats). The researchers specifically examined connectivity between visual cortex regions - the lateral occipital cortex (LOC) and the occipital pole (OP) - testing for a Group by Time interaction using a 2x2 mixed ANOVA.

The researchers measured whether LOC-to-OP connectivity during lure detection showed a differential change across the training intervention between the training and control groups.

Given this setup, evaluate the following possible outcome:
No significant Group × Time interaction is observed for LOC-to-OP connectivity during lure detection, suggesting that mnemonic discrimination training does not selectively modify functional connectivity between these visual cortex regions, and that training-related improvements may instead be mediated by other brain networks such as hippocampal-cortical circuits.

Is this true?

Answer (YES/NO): NO